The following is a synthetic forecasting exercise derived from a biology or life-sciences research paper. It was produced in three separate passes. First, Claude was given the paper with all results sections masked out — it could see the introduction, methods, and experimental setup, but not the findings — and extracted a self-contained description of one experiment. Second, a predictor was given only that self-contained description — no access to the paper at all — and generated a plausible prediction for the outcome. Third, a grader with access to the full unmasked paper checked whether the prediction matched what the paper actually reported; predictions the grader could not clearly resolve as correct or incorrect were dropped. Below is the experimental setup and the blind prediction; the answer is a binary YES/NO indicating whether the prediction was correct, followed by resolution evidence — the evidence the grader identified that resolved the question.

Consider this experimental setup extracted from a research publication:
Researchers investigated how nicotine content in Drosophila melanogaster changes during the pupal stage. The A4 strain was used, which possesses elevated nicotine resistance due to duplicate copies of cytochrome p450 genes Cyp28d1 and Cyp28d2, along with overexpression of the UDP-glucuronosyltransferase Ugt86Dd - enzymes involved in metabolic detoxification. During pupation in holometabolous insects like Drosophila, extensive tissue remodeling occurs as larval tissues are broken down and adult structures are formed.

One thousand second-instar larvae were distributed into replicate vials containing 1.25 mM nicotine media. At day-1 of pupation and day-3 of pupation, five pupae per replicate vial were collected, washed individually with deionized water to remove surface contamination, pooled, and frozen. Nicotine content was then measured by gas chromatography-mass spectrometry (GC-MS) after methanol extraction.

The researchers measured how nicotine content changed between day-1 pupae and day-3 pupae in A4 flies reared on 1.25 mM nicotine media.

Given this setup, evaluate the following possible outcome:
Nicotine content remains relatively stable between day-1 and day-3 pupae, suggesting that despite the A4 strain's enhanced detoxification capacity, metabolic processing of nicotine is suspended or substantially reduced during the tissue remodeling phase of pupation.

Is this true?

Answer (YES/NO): YES